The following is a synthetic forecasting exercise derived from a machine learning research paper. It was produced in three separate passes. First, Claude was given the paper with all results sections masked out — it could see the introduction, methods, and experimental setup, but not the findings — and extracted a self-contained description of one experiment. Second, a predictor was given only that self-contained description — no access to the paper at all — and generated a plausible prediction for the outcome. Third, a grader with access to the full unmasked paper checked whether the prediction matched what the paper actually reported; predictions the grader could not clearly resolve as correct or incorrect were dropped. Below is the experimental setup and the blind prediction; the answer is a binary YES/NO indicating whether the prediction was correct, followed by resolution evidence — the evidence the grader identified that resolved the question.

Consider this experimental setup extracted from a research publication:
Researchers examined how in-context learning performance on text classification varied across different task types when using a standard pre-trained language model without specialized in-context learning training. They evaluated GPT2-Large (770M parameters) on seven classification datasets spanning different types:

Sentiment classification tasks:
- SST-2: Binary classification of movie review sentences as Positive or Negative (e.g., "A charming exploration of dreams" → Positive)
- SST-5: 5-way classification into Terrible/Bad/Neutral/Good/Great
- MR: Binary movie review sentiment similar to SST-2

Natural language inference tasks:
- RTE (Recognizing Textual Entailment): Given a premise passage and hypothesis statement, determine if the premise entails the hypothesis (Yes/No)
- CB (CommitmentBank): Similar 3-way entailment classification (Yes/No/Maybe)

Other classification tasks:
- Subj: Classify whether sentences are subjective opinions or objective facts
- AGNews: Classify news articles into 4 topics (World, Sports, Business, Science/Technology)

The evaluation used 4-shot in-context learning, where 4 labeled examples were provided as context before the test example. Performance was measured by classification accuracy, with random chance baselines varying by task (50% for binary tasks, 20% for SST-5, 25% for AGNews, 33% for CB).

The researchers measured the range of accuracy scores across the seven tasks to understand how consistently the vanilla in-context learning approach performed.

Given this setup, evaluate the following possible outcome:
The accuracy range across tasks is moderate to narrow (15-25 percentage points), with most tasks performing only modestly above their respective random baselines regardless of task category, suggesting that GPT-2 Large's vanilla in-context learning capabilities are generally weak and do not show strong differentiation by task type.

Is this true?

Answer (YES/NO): NO